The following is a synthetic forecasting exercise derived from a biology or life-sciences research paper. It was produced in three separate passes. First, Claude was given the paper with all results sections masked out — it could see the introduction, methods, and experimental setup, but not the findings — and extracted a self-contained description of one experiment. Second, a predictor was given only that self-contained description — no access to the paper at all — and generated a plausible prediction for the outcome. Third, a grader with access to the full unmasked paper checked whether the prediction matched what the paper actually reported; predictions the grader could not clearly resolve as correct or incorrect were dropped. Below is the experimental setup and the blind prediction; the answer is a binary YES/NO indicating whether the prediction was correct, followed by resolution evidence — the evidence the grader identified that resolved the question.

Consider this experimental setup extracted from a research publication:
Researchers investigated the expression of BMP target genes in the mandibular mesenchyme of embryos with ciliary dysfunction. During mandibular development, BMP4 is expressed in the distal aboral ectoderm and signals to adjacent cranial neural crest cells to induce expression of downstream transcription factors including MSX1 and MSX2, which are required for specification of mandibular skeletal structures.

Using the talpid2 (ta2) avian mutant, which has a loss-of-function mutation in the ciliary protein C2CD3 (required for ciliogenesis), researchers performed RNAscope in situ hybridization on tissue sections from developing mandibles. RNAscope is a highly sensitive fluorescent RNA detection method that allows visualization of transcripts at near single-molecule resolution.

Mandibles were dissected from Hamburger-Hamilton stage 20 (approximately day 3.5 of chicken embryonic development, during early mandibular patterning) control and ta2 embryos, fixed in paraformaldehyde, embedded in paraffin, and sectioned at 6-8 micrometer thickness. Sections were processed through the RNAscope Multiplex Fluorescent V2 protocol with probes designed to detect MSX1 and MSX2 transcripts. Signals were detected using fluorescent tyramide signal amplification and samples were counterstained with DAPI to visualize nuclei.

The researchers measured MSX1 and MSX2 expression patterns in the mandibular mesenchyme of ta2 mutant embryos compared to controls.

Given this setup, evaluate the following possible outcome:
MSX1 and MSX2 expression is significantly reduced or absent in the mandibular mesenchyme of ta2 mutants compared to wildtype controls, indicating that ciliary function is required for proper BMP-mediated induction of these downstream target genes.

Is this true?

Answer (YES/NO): NO